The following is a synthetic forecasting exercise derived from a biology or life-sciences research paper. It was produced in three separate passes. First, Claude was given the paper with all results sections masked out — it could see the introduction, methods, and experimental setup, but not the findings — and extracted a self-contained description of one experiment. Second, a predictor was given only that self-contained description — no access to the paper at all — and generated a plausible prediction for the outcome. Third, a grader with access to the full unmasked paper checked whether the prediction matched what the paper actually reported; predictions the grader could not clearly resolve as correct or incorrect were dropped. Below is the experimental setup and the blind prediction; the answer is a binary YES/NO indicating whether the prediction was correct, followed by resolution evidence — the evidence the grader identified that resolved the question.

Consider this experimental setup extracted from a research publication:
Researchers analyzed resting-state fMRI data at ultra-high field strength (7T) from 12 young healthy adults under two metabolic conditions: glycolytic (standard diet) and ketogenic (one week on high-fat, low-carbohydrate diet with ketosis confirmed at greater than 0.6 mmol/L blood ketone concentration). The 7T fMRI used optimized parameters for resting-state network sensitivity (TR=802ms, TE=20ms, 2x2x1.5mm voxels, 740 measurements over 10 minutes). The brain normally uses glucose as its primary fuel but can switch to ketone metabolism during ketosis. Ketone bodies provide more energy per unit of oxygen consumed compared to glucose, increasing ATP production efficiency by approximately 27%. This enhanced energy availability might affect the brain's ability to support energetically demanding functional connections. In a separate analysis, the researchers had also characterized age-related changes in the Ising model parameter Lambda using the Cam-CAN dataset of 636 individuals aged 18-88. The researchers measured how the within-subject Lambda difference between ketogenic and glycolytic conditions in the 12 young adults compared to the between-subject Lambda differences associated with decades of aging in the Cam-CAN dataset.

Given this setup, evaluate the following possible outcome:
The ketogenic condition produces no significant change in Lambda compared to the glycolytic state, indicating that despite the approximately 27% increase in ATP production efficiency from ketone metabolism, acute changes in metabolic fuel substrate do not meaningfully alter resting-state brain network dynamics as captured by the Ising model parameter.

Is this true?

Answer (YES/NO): NO